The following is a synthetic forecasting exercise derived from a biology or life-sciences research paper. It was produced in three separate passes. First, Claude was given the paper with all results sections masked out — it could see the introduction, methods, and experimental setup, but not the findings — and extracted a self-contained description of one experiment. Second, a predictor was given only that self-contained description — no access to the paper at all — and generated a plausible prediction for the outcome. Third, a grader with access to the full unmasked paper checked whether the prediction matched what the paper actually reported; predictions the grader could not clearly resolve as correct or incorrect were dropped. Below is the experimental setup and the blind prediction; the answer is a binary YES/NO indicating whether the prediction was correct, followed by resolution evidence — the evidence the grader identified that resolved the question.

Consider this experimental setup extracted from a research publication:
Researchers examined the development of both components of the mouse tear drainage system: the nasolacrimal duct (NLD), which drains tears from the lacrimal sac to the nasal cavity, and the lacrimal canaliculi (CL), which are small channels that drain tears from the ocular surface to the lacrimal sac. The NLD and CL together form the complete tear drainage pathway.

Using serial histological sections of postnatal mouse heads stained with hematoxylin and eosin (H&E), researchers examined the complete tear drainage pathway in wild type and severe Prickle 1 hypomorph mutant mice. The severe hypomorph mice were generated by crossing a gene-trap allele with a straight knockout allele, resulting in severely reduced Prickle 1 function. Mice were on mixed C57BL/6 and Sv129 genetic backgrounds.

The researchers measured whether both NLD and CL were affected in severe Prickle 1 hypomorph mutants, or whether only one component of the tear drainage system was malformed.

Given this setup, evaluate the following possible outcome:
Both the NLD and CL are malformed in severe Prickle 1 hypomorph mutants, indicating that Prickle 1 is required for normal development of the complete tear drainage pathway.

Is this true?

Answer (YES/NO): YES